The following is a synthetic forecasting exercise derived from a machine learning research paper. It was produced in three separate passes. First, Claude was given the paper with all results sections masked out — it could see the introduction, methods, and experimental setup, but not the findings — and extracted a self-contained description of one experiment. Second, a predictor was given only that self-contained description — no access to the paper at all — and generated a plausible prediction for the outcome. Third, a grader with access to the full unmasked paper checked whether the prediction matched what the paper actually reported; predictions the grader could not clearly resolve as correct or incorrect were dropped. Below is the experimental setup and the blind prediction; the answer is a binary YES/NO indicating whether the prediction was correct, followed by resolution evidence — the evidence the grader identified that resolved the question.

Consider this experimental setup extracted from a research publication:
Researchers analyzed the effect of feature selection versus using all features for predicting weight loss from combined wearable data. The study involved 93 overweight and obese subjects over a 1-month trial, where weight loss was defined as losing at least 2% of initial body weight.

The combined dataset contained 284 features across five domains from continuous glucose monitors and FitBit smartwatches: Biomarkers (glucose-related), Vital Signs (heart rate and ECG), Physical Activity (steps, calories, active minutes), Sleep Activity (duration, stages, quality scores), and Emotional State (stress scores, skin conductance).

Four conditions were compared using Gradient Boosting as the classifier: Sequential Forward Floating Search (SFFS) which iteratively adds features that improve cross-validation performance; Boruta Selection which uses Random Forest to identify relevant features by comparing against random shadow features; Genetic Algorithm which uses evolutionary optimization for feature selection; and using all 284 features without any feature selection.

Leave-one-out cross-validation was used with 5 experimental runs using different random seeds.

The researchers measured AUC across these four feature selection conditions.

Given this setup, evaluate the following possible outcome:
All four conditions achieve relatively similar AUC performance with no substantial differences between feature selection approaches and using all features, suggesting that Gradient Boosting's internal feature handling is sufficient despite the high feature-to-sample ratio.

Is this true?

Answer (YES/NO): NO